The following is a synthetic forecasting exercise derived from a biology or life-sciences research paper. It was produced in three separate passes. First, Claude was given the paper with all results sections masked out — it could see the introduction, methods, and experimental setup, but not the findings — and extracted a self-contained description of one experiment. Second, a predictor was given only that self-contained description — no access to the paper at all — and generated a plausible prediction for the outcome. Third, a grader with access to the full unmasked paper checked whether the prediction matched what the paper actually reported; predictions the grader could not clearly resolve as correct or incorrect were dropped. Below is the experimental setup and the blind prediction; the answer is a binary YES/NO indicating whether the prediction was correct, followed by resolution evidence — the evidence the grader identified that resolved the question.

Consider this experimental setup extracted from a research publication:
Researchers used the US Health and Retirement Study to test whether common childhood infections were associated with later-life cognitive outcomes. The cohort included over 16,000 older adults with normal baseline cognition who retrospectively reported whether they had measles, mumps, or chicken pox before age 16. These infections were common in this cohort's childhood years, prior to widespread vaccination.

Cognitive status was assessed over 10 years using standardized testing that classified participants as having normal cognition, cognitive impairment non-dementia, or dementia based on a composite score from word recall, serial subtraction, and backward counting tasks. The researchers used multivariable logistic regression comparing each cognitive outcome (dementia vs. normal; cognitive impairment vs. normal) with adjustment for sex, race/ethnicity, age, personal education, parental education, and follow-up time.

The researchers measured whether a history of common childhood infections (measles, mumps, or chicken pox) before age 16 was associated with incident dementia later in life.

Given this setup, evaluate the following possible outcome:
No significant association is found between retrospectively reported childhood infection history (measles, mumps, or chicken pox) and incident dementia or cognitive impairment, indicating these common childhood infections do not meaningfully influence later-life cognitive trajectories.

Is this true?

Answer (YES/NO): NO